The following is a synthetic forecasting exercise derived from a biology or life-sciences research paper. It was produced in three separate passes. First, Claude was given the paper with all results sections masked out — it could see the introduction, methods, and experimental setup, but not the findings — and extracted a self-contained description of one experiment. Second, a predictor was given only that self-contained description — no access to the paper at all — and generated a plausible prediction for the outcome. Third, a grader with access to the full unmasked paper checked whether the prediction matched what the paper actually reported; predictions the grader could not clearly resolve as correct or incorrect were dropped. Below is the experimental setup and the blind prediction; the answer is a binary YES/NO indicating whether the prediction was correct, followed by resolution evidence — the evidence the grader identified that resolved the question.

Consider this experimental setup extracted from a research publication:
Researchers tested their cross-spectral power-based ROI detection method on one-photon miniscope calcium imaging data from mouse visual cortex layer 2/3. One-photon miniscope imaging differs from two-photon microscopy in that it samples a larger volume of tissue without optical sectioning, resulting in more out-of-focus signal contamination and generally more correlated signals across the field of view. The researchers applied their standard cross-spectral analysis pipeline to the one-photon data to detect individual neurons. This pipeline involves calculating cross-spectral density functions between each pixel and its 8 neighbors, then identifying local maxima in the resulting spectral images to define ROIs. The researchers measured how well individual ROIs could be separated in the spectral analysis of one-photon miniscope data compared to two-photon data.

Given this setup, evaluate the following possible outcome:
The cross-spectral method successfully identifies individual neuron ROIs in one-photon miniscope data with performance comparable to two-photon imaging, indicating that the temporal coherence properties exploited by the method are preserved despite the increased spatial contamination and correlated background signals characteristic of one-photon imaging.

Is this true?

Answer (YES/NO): NO